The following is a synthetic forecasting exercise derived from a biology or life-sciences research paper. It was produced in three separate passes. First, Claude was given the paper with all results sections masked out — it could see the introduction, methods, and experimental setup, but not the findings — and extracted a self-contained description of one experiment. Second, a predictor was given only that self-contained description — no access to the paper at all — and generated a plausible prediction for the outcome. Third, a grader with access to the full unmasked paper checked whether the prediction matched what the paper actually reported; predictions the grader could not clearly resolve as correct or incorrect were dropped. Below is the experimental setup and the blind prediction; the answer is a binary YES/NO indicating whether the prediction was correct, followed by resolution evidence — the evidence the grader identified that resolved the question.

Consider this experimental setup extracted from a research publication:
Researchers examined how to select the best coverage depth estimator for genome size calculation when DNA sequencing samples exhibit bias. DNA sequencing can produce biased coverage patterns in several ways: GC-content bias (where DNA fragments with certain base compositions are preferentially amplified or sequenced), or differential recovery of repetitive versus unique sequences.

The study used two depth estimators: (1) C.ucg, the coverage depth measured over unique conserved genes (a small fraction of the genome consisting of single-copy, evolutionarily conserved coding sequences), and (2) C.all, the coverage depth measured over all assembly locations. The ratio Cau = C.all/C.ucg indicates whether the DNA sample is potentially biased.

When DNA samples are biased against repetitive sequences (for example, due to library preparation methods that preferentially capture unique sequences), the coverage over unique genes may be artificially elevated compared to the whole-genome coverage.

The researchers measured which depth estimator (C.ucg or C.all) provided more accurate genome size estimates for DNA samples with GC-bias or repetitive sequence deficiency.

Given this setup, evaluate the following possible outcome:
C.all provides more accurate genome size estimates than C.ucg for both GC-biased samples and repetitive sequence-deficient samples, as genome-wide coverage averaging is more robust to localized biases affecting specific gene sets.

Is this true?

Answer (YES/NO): YES